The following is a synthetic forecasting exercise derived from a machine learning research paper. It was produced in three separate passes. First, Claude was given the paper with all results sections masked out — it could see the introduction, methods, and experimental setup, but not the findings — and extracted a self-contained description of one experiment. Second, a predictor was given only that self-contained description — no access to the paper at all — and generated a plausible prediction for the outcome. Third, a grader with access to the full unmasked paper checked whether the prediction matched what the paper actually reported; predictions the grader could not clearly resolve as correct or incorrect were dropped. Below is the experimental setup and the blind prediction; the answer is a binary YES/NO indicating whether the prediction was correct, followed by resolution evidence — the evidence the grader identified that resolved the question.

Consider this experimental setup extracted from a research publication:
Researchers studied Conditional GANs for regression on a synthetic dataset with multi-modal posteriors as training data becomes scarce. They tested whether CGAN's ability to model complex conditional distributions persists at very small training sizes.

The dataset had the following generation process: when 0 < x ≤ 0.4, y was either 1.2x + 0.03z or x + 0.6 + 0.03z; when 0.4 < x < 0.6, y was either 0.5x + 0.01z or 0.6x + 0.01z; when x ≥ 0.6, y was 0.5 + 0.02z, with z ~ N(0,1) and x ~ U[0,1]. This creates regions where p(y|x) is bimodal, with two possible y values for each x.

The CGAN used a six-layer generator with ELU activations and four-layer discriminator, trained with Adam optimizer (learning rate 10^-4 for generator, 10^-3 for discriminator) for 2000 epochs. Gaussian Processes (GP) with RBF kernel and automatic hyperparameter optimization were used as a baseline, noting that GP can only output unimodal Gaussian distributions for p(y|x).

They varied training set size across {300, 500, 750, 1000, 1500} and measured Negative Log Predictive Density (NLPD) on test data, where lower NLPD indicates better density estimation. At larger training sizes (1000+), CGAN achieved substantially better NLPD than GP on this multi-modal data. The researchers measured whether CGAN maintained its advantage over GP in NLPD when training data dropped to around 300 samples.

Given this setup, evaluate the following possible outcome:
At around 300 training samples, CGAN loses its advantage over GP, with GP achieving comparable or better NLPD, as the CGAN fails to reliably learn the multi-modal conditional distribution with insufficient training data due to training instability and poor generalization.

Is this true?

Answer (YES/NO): YES